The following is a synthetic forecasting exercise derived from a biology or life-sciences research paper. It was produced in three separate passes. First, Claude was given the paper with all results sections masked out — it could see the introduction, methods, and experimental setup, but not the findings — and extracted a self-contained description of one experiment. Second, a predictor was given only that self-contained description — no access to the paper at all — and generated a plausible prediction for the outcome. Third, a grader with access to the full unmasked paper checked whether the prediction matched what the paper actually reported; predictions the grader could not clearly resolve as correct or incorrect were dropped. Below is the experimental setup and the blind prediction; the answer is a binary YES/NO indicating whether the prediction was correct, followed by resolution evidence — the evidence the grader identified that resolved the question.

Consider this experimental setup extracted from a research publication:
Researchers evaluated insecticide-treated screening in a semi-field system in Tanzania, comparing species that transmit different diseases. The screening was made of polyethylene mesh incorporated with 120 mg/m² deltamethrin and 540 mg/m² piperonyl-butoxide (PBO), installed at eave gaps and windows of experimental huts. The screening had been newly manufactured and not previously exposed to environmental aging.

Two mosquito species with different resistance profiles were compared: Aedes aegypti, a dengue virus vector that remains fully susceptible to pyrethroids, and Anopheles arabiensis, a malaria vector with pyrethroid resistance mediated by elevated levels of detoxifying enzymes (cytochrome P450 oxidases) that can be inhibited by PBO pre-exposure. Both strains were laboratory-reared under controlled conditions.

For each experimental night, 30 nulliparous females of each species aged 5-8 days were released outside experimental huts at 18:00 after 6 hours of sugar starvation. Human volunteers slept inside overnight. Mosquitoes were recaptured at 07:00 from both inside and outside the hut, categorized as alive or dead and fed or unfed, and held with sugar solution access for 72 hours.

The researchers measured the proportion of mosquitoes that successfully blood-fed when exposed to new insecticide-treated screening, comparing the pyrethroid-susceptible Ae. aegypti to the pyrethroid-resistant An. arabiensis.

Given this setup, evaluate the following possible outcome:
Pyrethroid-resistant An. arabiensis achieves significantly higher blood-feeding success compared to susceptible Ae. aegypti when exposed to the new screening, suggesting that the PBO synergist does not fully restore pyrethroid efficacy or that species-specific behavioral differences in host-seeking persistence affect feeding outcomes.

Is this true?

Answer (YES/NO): NO